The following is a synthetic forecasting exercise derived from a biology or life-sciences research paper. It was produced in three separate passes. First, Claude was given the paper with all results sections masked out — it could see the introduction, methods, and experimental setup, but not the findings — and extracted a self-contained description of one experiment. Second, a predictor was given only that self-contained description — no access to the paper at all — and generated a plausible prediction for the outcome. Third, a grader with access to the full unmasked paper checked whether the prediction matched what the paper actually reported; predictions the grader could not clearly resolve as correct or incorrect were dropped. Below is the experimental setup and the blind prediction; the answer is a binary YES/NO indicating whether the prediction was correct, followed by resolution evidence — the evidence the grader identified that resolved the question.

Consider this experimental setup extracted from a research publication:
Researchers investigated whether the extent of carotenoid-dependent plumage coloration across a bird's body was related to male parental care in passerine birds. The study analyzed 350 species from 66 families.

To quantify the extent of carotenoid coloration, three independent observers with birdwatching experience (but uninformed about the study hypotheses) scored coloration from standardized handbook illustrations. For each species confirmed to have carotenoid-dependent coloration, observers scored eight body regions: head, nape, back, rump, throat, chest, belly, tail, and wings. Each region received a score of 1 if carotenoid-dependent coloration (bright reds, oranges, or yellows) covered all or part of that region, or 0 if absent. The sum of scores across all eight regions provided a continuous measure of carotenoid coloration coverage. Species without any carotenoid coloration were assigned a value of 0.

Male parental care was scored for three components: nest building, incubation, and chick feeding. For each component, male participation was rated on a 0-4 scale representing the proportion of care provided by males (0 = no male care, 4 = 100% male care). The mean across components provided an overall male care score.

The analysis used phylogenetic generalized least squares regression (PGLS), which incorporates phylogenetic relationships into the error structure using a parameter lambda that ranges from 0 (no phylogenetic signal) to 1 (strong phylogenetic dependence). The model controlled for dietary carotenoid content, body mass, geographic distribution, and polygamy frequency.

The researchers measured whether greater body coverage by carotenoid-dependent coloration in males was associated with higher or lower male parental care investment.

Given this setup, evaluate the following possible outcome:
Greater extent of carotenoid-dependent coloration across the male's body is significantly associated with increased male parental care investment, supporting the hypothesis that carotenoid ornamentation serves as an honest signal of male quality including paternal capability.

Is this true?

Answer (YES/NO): NO